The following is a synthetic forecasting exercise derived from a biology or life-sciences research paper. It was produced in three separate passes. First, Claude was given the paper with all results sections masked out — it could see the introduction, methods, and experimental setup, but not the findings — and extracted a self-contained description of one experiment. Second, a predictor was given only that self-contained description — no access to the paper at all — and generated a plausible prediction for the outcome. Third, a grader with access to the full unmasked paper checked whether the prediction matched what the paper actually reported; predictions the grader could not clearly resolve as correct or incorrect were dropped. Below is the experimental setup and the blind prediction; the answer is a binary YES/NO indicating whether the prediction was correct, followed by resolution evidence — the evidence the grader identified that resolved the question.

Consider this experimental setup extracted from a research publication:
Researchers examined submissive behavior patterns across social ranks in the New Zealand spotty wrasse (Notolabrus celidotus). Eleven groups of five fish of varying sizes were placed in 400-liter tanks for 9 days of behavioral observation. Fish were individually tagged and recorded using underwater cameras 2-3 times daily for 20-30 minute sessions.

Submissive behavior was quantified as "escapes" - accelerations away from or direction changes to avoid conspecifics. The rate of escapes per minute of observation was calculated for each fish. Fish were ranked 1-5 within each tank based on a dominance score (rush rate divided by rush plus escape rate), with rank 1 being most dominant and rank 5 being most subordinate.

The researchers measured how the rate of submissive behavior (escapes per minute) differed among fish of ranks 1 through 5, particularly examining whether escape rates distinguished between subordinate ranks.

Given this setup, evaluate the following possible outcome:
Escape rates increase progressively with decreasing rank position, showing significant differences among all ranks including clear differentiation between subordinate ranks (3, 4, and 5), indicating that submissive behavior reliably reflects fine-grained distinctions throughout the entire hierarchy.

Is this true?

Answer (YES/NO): NO